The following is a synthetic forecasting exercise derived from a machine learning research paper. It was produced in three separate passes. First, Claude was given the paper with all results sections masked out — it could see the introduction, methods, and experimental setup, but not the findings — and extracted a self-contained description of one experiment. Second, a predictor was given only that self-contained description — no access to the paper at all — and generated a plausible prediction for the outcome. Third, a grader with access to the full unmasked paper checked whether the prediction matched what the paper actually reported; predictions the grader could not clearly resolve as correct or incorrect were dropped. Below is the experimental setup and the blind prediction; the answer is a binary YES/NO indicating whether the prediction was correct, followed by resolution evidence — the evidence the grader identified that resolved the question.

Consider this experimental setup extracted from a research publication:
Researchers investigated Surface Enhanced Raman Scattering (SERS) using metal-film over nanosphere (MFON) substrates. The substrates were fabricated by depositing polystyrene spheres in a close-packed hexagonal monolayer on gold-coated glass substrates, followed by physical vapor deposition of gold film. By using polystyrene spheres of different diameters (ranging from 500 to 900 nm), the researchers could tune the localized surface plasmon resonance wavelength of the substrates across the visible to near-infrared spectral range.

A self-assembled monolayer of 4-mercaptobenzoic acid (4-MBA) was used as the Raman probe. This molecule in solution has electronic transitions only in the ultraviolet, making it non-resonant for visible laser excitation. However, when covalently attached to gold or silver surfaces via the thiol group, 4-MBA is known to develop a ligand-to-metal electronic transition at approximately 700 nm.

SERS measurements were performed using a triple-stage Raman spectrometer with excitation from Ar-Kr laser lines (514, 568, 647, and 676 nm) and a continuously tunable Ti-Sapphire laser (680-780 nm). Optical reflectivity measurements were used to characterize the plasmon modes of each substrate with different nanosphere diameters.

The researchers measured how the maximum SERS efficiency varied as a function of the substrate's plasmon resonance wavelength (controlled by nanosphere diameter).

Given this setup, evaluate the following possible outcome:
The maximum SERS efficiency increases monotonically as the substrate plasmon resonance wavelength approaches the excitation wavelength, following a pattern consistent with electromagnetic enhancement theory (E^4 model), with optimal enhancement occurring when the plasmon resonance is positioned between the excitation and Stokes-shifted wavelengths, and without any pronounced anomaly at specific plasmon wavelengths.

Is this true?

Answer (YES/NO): NO